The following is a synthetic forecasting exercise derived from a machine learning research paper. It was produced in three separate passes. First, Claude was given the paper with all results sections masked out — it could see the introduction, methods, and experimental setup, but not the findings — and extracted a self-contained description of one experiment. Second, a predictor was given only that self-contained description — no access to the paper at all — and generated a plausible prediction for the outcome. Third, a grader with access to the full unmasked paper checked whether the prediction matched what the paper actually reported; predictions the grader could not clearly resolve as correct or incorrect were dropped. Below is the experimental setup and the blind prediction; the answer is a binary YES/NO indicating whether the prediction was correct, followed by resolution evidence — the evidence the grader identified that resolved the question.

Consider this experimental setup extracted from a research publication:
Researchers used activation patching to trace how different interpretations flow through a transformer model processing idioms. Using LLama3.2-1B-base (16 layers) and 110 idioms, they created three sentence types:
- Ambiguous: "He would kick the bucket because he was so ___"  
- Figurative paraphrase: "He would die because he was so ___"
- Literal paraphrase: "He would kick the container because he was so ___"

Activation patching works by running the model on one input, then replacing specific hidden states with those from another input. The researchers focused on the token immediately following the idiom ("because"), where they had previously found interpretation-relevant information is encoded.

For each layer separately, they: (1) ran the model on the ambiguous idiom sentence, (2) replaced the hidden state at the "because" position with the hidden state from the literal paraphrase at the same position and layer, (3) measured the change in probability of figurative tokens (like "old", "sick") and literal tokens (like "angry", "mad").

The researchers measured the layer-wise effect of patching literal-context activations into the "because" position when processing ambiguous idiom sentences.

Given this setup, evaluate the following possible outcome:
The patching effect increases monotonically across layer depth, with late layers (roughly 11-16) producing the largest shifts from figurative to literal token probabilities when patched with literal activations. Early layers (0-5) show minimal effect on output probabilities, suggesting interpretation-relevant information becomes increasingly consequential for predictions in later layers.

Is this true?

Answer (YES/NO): NO